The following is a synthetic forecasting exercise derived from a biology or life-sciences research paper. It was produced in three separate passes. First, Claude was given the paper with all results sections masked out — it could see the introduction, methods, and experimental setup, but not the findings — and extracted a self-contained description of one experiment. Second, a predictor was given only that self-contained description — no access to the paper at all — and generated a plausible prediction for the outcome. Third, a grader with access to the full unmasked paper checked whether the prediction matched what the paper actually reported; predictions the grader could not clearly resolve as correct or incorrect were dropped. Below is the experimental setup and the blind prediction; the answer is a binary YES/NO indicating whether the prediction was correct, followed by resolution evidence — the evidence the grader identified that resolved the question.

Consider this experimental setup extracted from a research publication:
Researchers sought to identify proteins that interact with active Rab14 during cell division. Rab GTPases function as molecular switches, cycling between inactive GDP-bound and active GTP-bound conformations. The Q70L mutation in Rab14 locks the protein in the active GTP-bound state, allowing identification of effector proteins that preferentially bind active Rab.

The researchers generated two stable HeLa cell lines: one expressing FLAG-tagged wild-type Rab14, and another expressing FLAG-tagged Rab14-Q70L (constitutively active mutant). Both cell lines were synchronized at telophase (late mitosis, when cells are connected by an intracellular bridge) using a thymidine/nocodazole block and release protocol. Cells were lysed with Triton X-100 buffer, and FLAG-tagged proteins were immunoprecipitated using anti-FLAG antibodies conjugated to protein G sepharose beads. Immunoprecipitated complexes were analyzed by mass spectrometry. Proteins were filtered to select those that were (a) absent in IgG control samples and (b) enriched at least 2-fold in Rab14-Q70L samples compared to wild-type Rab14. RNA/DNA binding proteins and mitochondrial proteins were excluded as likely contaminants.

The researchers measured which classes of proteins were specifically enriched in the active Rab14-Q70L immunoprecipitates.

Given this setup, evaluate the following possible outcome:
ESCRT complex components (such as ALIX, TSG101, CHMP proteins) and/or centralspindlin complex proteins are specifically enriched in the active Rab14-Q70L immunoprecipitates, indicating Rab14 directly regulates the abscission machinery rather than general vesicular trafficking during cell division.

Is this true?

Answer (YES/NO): NO